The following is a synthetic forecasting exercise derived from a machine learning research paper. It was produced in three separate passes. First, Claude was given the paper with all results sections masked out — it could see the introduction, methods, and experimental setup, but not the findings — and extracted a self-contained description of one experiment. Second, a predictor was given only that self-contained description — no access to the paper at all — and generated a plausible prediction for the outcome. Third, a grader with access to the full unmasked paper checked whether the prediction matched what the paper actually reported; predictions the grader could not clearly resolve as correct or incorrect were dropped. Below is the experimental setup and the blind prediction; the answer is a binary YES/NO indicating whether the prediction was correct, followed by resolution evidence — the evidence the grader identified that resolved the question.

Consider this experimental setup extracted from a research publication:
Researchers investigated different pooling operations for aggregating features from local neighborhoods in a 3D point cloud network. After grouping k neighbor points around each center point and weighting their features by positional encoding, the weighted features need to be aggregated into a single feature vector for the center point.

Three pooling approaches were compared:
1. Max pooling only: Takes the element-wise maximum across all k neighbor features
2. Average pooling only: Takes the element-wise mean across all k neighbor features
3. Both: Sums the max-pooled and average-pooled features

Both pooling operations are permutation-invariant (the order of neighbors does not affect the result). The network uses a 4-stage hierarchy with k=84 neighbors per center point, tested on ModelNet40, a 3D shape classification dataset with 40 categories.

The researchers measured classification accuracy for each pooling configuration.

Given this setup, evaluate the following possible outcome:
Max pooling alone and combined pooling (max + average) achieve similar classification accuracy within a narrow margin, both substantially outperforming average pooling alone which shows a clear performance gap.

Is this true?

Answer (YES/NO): NO